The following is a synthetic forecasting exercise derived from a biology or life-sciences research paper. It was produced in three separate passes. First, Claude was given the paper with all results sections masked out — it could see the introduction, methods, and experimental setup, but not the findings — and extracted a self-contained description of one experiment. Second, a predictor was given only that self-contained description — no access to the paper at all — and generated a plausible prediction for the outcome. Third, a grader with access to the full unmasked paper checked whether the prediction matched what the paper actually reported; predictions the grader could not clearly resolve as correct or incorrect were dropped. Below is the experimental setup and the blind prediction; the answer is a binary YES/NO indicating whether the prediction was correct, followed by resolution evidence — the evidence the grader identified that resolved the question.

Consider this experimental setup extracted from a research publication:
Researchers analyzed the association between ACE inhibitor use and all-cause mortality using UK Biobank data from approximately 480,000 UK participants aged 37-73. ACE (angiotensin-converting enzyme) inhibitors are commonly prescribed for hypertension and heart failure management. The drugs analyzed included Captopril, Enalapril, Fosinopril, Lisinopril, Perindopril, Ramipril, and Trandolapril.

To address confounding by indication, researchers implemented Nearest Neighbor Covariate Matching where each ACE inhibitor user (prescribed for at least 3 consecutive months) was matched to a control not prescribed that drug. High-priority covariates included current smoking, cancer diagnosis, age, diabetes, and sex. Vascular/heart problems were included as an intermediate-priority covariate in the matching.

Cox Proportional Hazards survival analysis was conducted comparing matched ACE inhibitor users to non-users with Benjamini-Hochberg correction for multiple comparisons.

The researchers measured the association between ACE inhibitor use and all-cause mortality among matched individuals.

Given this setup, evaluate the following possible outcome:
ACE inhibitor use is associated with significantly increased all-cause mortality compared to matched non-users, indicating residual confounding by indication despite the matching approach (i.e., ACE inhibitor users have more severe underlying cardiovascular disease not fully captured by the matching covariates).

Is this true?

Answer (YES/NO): YES